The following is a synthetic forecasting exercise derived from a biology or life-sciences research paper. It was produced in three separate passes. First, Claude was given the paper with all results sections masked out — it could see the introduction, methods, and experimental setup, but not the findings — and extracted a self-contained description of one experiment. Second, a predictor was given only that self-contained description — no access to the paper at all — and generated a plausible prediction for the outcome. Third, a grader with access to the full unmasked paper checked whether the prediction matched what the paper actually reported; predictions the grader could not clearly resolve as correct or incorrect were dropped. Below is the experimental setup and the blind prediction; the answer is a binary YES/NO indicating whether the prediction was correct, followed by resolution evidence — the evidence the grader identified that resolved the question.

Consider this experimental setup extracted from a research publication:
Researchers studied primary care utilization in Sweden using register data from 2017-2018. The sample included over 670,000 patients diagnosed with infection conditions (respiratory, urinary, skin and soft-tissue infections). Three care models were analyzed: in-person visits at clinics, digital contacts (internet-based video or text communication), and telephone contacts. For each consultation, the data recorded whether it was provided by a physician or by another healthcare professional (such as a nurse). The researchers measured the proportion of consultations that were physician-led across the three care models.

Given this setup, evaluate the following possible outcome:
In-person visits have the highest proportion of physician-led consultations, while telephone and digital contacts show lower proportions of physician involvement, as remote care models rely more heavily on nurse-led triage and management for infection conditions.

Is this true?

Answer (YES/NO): NO